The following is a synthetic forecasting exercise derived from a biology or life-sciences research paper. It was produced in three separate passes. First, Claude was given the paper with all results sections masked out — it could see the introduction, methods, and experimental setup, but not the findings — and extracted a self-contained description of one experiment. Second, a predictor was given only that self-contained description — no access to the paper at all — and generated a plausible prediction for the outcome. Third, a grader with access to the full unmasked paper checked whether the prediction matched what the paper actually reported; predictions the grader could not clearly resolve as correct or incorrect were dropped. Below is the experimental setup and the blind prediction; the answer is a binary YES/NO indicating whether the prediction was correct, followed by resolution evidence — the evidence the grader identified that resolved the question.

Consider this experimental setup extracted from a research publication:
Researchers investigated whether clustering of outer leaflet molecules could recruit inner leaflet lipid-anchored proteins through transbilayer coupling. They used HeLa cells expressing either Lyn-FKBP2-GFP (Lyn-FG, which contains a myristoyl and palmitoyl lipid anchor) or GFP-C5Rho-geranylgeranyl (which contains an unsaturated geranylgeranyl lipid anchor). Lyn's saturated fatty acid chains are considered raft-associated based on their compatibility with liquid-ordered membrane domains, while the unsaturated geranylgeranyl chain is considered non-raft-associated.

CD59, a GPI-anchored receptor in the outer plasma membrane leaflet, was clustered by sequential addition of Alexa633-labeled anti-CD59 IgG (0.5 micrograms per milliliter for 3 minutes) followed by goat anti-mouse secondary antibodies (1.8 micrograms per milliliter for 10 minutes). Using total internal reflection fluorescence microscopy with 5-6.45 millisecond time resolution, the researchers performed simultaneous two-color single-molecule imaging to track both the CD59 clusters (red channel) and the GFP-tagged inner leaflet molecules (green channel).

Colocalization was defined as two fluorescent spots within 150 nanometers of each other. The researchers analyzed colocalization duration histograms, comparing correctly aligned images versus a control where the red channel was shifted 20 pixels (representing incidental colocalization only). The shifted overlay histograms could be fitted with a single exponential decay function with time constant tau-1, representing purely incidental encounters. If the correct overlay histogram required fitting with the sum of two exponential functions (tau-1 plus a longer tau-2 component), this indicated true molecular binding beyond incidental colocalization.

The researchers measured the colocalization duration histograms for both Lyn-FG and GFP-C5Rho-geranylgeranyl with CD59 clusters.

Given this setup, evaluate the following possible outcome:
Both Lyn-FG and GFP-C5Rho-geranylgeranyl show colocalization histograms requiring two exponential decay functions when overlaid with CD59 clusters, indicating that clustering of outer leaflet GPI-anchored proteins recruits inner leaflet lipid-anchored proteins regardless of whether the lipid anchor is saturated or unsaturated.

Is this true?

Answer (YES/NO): NO